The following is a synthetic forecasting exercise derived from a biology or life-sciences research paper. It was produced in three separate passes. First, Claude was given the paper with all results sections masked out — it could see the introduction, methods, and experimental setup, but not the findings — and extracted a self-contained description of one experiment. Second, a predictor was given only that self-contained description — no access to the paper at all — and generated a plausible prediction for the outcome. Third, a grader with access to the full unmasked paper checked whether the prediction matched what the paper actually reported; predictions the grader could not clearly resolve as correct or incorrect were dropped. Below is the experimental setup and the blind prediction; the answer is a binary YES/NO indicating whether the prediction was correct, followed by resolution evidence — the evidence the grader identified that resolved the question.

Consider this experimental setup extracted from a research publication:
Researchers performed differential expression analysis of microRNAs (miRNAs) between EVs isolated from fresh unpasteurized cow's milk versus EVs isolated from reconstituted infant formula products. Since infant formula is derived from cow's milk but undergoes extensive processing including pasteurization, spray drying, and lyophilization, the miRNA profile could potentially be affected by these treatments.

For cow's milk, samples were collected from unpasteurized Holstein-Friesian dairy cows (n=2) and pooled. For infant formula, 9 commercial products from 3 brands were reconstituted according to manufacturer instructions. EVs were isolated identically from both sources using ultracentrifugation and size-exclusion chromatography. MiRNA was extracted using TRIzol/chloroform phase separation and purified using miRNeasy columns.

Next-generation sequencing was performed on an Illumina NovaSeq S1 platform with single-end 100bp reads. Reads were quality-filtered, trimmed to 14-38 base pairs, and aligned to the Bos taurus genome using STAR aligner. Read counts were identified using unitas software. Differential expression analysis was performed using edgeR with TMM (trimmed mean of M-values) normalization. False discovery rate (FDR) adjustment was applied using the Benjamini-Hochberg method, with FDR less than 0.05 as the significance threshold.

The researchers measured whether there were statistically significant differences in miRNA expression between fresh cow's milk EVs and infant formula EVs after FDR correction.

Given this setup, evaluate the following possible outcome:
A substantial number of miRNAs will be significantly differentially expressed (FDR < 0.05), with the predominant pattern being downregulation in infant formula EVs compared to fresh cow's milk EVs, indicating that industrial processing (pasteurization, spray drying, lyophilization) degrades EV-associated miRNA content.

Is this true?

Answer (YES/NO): NO